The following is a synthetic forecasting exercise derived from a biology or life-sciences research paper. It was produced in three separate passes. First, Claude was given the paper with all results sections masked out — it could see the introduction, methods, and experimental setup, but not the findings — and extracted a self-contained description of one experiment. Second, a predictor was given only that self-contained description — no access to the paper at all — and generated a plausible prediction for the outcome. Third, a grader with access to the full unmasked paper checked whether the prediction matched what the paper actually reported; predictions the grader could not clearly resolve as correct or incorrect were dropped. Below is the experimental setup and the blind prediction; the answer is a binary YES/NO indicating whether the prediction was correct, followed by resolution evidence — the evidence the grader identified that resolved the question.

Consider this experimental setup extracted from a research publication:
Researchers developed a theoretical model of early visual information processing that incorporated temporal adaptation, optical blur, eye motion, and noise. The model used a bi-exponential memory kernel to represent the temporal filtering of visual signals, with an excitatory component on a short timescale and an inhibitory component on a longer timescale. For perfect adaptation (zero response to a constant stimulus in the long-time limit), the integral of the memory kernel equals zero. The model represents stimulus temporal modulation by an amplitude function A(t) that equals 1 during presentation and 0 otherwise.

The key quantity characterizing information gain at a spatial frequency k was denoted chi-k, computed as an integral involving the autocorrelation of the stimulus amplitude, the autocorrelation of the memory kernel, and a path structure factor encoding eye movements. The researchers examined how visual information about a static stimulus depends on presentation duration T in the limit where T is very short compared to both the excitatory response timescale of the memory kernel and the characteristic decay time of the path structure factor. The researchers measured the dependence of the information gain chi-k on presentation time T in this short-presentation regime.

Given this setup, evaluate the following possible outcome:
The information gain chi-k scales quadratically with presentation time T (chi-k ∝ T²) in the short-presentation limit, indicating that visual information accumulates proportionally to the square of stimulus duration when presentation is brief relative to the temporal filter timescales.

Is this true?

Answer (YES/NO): YES